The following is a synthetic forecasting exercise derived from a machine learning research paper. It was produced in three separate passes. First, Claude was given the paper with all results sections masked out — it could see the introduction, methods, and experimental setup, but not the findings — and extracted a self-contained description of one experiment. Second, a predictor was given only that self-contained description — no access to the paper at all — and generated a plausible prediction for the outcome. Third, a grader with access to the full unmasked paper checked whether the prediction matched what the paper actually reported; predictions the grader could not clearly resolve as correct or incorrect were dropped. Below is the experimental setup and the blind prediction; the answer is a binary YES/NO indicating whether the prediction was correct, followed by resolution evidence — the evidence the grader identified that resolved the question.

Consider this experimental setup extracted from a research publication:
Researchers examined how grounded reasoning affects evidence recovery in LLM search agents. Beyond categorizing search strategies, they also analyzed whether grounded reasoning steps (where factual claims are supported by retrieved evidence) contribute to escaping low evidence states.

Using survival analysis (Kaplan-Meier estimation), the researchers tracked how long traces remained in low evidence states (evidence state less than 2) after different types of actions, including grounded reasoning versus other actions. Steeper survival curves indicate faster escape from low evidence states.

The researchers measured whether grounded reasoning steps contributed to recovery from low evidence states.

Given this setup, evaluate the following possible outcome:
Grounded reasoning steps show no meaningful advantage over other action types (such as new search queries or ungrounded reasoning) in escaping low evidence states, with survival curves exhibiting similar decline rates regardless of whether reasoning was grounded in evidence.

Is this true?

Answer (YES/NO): NO